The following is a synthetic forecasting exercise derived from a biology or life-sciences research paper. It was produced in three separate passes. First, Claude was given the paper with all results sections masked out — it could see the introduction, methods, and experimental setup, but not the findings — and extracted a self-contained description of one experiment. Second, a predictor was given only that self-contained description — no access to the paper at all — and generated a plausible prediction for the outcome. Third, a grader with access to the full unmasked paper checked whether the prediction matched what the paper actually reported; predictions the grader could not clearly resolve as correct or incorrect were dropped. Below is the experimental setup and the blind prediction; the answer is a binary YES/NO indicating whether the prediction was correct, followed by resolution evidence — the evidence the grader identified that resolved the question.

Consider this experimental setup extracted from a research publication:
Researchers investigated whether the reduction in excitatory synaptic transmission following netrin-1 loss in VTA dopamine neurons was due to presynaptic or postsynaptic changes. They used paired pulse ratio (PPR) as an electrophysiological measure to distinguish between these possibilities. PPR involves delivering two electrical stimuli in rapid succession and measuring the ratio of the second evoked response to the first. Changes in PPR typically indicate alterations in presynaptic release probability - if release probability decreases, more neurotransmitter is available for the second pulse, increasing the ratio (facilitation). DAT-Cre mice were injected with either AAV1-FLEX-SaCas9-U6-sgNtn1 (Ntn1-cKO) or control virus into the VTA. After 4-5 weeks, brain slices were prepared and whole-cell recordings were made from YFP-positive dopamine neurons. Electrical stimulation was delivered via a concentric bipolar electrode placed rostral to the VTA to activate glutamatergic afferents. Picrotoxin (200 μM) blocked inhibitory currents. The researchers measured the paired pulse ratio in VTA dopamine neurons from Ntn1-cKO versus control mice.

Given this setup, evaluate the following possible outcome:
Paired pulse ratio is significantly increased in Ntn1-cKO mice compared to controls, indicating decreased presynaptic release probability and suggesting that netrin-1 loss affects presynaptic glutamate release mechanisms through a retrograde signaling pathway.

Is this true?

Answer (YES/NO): NO